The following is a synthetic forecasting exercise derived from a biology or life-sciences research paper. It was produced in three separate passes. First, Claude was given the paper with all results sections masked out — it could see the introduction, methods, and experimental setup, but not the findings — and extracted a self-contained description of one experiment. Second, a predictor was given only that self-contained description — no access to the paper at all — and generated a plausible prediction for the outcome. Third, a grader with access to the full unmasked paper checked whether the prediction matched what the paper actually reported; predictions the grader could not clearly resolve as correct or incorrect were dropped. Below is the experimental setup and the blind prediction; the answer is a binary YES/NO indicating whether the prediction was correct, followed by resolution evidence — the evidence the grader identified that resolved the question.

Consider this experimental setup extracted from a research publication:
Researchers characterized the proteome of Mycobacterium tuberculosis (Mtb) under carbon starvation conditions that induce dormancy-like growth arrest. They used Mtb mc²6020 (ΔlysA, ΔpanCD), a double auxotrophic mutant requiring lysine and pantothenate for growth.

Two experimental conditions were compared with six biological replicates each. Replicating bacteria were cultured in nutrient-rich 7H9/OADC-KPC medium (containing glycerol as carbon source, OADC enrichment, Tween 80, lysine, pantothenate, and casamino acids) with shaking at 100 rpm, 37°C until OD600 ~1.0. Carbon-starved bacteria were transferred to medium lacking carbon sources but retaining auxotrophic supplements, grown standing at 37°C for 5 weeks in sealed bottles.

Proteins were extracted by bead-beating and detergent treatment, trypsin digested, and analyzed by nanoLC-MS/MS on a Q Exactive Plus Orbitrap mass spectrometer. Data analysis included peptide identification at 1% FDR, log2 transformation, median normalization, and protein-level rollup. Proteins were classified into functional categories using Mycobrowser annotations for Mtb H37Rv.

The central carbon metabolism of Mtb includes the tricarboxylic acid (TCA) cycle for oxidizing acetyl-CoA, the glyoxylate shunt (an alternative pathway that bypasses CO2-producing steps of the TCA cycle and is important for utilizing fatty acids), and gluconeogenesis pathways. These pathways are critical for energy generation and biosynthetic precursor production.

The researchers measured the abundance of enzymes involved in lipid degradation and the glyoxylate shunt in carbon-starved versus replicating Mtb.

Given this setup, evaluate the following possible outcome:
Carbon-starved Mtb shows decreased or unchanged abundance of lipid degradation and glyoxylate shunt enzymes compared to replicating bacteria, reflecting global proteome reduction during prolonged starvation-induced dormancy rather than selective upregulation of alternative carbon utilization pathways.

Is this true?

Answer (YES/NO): NO